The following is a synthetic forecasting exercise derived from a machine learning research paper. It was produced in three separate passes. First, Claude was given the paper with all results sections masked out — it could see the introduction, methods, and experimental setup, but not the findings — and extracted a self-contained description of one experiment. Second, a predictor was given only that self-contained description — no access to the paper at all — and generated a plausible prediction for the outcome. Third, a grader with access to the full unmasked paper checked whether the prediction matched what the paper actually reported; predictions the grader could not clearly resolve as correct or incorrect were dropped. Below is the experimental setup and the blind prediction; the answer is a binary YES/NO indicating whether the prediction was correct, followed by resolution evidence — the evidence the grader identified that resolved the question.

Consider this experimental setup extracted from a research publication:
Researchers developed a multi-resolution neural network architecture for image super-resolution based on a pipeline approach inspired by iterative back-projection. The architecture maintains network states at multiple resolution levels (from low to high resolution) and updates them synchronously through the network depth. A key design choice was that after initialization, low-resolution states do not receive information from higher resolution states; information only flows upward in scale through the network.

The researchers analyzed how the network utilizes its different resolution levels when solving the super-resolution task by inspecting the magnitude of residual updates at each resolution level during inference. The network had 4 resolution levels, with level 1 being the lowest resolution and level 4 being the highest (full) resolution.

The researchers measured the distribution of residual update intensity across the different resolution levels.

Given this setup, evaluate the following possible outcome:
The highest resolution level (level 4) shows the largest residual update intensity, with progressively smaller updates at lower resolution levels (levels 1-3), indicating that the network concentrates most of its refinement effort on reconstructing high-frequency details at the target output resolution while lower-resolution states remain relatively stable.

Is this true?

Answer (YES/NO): NO